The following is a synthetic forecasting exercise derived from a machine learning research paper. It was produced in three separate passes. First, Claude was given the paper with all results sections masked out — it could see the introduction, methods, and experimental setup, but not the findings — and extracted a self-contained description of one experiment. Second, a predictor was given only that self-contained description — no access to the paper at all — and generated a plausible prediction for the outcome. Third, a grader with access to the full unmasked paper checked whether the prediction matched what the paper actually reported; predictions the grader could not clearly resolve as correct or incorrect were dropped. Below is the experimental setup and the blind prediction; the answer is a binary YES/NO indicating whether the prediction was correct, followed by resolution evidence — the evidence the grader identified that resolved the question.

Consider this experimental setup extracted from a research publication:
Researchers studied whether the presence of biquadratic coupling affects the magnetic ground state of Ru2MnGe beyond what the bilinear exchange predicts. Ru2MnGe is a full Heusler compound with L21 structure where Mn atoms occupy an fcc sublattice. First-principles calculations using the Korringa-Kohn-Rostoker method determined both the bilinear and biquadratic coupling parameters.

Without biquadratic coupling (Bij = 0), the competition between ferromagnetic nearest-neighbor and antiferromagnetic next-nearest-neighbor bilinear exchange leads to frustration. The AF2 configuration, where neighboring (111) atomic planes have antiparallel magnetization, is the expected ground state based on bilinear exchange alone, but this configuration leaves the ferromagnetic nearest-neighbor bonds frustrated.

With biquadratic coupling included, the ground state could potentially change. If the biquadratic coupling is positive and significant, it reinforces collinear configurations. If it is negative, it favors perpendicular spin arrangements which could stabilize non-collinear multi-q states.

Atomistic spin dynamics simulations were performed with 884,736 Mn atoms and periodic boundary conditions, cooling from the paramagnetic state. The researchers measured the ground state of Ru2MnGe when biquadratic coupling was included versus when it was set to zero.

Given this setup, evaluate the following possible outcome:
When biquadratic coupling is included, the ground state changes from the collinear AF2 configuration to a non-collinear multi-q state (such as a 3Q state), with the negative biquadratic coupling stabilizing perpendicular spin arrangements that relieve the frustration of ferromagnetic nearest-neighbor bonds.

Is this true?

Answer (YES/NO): NO